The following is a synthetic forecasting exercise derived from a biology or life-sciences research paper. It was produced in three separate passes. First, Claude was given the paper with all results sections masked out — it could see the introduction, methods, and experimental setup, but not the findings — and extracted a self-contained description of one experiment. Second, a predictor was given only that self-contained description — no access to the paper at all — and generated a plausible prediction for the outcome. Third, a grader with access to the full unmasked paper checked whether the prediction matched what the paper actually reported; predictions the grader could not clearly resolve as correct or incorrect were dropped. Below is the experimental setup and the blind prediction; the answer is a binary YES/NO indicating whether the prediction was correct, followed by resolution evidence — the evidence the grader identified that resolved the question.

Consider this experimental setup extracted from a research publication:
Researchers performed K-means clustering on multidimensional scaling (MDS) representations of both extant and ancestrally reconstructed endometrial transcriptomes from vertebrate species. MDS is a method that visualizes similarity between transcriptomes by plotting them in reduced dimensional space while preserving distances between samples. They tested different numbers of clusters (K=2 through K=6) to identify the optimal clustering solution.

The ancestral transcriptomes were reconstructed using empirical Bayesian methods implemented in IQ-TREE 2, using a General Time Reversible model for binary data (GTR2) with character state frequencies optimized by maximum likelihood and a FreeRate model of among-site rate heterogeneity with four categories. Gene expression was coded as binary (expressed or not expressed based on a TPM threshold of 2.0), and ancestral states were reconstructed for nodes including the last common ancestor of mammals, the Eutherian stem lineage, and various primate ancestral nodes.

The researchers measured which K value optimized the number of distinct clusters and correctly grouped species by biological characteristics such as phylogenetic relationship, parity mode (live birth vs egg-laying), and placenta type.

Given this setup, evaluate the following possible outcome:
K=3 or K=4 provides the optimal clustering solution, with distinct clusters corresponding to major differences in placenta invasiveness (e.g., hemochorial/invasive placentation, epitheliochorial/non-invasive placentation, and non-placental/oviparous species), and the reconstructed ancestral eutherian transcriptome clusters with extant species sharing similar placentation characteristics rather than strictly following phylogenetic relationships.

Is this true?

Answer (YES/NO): NO